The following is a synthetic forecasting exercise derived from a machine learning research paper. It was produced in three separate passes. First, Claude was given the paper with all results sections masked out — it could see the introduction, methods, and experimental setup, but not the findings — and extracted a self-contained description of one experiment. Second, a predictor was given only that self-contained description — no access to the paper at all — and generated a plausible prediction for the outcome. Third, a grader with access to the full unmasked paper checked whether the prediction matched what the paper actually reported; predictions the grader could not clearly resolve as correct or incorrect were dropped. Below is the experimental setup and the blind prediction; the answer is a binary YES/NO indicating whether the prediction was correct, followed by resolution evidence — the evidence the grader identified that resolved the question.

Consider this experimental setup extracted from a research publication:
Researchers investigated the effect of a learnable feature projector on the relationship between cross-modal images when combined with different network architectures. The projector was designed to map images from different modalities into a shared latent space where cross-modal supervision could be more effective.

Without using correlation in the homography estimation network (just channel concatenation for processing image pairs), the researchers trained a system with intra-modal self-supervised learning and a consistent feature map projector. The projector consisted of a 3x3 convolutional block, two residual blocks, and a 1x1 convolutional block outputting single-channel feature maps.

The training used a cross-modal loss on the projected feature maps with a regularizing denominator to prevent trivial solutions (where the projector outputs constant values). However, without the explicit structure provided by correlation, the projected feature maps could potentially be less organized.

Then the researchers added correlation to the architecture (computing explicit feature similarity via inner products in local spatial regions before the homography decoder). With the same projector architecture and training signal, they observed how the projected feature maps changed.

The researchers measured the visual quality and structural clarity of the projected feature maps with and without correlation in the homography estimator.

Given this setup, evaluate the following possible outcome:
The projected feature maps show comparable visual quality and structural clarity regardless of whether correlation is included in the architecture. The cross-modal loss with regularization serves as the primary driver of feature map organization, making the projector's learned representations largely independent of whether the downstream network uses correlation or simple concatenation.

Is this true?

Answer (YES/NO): NO